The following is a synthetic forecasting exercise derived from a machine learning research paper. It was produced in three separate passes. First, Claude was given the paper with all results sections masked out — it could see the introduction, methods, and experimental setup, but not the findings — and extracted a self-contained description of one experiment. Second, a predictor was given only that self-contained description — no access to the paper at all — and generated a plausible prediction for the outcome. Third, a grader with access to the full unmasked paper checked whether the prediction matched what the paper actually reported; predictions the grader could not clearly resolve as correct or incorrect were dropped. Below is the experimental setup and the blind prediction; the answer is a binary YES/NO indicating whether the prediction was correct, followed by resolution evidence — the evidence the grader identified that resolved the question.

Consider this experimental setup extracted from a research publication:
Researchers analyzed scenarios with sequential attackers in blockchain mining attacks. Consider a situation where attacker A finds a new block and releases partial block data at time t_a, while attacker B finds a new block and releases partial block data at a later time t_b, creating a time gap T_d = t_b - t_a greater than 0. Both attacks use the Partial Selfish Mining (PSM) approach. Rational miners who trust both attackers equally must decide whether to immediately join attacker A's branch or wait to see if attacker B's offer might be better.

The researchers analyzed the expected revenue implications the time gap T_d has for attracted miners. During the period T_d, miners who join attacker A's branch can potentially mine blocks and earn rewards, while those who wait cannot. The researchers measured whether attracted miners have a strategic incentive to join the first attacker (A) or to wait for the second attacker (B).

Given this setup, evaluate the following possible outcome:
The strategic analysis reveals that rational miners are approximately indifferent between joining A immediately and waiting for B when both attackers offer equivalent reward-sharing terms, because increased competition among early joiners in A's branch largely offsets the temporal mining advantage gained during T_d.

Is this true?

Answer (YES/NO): NO